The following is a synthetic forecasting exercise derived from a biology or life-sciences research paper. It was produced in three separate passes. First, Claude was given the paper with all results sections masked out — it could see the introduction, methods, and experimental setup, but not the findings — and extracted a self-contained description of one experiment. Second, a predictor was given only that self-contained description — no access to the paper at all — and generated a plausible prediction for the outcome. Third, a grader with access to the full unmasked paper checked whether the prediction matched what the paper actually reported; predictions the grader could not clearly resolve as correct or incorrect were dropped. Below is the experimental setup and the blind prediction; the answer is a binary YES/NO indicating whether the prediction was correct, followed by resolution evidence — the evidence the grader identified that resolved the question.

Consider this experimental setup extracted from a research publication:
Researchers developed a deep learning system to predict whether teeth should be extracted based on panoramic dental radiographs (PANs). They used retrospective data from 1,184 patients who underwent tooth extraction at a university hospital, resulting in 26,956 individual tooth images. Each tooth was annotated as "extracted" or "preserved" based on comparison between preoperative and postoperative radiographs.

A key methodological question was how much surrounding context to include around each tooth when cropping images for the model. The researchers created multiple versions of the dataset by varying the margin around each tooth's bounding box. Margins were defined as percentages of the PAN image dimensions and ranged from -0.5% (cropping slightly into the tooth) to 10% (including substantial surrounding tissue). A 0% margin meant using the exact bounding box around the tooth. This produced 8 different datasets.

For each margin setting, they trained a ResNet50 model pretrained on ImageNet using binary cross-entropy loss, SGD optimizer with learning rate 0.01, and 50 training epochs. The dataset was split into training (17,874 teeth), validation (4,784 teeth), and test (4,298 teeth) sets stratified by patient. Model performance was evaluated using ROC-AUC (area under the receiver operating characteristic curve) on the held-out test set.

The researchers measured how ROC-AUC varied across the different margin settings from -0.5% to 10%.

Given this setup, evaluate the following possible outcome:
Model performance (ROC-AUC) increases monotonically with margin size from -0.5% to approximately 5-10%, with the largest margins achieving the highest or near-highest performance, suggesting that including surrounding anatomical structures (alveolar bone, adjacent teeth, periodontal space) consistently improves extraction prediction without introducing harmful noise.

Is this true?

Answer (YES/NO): NO